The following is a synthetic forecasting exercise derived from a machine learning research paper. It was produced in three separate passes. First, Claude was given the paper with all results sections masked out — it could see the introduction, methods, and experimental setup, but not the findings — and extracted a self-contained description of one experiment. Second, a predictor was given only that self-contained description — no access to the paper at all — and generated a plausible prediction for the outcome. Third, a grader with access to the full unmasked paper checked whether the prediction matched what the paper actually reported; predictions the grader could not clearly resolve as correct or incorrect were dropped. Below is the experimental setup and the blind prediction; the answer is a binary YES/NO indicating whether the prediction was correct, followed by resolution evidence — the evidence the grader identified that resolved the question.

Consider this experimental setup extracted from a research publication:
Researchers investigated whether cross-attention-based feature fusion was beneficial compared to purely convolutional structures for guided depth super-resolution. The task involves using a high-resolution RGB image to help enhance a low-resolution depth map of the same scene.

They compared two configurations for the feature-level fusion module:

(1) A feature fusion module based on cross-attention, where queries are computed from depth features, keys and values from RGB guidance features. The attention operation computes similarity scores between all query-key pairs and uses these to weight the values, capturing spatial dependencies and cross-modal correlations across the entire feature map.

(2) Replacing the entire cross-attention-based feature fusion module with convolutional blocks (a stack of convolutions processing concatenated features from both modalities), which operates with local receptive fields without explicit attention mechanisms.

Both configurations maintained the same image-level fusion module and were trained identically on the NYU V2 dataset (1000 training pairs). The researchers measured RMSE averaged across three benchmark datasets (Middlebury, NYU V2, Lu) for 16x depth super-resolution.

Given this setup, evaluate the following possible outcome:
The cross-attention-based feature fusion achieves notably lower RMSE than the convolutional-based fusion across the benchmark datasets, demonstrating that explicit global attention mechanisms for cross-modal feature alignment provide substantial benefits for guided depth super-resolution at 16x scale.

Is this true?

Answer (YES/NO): NO